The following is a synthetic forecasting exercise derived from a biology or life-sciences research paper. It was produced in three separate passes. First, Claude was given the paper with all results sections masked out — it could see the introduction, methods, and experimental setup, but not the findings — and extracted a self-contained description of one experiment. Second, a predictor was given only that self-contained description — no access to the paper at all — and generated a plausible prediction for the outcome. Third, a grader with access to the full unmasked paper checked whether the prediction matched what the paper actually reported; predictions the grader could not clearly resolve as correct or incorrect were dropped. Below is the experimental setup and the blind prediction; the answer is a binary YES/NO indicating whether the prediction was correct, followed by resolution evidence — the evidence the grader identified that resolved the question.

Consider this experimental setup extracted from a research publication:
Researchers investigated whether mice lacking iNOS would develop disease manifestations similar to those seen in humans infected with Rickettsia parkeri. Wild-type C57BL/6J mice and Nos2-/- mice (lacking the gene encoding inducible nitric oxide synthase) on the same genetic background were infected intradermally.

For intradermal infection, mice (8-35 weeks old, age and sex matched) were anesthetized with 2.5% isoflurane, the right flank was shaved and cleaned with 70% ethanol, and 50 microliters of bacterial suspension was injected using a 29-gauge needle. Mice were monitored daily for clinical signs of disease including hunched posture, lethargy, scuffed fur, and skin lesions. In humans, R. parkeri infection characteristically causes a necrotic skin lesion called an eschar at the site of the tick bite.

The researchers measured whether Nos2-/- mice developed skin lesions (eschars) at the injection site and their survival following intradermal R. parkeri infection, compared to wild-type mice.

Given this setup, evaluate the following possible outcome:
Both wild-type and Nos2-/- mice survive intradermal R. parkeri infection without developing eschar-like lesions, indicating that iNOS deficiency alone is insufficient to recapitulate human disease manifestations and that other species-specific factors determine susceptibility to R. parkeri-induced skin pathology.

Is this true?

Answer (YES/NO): NO